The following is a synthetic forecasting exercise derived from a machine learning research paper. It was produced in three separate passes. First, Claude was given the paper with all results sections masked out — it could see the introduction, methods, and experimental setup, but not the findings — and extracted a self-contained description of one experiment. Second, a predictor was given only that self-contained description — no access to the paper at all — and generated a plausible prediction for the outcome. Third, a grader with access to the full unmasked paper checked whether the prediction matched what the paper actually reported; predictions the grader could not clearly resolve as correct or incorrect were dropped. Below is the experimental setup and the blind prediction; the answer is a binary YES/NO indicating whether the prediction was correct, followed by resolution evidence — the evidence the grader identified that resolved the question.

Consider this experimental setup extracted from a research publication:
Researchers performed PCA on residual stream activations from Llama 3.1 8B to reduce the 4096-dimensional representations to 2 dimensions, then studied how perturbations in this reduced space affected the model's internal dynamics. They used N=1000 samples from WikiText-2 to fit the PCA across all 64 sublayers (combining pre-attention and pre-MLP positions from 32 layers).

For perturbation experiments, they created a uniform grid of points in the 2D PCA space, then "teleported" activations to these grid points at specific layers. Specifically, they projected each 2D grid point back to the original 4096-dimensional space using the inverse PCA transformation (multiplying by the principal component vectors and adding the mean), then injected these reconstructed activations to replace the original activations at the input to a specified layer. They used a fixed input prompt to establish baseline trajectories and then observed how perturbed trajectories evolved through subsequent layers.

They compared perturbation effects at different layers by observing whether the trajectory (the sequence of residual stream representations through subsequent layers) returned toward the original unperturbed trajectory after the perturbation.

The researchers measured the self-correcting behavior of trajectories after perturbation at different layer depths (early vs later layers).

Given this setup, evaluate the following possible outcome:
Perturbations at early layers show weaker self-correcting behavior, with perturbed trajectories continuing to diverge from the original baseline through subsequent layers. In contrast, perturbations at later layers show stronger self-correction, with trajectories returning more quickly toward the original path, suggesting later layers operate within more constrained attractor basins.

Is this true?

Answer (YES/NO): NO